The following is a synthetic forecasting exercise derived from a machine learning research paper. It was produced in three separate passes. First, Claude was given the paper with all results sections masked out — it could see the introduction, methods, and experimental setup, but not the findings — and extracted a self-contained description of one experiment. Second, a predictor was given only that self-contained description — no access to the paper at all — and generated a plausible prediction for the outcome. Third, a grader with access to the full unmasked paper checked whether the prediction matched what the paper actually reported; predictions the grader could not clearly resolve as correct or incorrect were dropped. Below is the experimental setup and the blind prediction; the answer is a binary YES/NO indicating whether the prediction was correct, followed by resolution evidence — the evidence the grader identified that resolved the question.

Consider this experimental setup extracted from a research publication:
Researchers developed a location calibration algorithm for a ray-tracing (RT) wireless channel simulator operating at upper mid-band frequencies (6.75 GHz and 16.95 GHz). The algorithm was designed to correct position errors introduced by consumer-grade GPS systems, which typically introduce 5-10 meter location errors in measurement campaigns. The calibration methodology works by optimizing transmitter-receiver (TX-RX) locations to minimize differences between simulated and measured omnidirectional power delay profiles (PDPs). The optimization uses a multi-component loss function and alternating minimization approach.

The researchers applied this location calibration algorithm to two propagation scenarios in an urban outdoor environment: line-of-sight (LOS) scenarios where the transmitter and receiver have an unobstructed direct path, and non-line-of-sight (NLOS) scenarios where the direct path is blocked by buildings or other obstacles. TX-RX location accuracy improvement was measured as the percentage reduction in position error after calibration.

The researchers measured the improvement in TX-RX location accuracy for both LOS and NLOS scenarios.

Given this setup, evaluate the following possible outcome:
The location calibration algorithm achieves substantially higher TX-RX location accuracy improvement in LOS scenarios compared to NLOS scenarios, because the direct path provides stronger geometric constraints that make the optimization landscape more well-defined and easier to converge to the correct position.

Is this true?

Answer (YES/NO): YES